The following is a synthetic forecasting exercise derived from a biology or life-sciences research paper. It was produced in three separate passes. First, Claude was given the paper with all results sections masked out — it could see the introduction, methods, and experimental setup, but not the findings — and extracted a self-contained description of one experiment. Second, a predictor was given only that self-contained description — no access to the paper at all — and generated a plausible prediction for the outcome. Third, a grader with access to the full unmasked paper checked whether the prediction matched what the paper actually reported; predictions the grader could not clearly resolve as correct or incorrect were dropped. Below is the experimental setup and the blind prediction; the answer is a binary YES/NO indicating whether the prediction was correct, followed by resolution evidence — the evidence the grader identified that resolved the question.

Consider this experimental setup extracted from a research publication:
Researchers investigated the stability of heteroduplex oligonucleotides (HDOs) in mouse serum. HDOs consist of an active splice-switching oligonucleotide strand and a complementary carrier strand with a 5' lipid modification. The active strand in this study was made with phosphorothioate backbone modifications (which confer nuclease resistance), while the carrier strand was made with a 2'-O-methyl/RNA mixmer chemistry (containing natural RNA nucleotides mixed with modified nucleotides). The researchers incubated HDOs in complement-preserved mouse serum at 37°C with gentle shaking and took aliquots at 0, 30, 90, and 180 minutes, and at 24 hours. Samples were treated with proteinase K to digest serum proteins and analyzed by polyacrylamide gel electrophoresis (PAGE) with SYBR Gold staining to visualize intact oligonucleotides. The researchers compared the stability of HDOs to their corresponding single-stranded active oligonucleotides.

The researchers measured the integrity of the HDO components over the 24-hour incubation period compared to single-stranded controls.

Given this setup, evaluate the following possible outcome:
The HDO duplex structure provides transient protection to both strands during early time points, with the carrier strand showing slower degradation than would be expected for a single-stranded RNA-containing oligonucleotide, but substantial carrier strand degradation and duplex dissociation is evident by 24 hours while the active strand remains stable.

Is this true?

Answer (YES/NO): NO